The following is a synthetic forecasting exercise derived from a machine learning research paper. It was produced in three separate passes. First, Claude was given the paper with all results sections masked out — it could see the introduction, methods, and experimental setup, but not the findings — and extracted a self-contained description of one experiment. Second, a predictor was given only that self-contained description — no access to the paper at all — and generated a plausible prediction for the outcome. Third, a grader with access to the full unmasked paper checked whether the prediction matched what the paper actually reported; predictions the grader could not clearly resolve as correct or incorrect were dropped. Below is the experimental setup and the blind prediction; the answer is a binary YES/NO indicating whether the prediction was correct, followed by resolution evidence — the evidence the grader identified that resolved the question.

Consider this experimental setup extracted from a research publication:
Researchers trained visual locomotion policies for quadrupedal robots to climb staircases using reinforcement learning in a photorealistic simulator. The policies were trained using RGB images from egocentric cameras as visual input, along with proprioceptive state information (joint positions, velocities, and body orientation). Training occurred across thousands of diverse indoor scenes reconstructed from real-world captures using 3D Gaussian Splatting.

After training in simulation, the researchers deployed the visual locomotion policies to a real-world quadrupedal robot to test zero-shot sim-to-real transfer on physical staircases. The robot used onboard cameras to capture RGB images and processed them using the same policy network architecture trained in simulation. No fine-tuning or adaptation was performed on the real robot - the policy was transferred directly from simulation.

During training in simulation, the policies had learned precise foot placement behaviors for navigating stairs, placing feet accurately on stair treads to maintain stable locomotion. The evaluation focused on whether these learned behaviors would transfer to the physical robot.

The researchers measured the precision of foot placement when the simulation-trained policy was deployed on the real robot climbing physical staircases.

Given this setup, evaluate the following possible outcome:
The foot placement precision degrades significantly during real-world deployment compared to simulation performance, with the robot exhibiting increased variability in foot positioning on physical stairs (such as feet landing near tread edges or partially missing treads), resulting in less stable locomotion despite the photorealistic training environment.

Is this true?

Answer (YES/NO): YES